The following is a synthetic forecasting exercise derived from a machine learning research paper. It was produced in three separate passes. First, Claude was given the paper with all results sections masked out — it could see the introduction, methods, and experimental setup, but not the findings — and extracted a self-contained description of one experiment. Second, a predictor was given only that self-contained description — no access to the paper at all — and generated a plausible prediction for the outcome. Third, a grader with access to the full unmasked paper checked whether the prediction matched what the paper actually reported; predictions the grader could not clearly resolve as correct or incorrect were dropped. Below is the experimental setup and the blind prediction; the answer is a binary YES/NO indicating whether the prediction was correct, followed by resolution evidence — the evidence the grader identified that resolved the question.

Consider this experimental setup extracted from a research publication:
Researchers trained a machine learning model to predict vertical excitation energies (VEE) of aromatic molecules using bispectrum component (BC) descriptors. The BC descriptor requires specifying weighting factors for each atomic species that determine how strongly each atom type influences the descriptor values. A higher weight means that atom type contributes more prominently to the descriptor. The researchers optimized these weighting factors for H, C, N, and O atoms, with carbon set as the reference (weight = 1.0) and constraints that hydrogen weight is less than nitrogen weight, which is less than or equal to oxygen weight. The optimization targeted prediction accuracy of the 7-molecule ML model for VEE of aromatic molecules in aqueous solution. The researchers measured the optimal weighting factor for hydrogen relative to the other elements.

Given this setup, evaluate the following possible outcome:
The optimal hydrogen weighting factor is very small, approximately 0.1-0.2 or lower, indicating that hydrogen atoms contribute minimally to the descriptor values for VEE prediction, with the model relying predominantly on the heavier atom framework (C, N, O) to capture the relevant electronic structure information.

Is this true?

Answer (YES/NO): NO